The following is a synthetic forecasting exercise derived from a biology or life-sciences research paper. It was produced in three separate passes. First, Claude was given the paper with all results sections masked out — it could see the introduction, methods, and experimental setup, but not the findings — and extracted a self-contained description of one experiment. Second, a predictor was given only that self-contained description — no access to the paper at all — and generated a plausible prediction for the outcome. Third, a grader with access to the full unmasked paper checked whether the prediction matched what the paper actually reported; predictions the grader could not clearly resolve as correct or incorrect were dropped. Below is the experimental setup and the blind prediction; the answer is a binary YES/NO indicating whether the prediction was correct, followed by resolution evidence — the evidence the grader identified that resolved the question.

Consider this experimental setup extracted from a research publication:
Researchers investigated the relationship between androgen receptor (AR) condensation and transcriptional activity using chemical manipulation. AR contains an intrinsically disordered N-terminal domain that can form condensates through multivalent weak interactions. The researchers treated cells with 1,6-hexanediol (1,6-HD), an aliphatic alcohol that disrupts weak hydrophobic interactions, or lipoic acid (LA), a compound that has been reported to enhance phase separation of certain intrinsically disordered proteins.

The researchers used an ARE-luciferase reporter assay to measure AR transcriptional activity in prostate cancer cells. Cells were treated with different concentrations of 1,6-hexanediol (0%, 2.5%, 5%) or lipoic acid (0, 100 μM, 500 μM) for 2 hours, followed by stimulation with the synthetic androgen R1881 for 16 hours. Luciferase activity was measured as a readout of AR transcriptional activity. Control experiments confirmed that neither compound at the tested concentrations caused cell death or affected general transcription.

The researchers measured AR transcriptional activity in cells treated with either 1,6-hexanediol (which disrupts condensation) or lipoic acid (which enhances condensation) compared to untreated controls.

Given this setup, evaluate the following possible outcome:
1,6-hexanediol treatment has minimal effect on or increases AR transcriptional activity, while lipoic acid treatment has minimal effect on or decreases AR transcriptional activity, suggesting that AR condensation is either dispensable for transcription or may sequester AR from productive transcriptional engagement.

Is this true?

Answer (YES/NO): NO